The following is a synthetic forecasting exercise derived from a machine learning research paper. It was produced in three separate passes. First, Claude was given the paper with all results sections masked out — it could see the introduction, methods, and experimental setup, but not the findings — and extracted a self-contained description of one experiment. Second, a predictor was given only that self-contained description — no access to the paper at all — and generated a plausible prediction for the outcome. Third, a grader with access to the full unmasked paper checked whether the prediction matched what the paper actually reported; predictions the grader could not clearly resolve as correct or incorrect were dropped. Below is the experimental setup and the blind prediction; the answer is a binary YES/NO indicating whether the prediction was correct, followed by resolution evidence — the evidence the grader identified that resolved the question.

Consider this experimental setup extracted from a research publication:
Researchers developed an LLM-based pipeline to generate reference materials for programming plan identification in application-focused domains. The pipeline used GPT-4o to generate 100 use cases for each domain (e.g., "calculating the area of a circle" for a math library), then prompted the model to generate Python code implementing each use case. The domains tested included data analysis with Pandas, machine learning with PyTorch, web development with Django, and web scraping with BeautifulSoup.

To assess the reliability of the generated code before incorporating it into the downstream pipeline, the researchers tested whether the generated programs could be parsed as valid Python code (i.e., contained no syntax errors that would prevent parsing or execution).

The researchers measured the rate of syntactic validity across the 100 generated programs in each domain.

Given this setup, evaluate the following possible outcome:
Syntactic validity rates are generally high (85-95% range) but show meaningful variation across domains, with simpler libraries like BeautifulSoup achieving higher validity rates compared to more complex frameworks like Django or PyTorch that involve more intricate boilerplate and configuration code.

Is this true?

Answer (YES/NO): NO